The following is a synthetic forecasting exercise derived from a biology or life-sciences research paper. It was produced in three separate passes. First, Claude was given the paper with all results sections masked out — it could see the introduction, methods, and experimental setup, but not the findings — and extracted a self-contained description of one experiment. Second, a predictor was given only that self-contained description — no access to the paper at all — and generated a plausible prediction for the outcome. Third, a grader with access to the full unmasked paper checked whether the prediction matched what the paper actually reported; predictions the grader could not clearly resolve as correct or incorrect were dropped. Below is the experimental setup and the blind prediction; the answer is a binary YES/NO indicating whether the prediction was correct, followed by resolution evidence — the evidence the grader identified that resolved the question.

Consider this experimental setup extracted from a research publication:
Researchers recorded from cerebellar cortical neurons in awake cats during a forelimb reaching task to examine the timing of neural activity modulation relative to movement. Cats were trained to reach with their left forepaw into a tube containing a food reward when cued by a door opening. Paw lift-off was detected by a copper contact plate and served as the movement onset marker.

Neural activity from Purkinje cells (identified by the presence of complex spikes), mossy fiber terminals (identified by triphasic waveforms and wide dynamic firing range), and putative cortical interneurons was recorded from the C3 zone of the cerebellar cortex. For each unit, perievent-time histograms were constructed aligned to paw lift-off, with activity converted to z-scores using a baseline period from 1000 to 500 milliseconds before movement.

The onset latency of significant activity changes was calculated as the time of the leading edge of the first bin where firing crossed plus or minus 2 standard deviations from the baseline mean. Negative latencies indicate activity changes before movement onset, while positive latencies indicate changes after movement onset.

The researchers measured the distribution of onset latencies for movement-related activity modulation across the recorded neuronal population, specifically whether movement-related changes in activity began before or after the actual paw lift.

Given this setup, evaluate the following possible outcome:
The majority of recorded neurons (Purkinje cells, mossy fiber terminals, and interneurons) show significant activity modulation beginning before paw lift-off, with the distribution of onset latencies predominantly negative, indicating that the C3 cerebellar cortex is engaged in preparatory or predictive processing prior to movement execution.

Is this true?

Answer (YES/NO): NO